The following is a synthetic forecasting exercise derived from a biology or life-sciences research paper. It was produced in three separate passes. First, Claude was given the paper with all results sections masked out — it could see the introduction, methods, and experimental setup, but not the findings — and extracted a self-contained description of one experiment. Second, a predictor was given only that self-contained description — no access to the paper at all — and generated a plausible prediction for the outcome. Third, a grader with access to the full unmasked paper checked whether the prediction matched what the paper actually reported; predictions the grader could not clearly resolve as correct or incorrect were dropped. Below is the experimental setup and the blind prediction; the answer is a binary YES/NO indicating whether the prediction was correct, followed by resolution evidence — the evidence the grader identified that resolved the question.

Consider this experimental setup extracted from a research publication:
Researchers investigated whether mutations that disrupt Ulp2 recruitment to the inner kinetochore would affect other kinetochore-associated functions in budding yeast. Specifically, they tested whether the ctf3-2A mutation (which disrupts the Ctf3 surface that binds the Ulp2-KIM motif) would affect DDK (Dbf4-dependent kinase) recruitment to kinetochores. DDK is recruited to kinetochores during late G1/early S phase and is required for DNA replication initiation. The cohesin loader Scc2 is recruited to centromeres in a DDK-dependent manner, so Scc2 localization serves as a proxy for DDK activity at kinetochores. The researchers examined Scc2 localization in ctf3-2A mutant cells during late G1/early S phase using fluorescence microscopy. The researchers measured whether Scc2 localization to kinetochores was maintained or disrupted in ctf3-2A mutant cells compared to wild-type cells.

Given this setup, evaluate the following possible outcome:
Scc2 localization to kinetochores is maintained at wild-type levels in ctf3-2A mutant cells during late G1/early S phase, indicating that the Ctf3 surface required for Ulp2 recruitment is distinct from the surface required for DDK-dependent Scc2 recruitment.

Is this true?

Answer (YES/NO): YES